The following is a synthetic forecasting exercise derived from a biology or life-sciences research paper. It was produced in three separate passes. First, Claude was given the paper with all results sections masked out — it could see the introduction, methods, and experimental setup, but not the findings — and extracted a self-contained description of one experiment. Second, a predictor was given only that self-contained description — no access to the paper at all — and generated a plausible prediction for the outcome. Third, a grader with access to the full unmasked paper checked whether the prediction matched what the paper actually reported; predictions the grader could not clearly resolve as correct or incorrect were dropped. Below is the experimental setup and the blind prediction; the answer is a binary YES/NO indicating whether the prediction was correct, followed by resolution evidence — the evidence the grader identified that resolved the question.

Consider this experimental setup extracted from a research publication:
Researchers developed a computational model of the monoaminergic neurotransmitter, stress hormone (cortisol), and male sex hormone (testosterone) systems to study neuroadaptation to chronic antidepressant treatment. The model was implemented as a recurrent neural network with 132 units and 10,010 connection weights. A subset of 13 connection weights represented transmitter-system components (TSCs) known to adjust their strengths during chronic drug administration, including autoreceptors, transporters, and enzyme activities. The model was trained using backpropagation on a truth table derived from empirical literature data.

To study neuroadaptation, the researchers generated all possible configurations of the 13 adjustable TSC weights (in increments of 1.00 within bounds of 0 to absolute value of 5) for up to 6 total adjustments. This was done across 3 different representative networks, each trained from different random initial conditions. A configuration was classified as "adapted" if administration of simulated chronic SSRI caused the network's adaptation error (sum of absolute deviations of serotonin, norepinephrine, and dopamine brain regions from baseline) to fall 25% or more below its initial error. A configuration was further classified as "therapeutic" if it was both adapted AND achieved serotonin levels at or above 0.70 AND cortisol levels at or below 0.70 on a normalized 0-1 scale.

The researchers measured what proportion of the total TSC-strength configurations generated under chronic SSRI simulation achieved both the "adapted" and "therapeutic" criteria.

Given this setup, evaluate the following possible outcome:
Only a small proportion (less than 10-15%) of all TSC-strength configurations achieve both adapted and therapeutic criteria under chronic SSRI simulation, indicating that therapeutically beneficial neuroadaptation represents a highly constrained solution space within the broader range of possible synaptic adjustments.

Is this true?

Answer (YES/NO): YES